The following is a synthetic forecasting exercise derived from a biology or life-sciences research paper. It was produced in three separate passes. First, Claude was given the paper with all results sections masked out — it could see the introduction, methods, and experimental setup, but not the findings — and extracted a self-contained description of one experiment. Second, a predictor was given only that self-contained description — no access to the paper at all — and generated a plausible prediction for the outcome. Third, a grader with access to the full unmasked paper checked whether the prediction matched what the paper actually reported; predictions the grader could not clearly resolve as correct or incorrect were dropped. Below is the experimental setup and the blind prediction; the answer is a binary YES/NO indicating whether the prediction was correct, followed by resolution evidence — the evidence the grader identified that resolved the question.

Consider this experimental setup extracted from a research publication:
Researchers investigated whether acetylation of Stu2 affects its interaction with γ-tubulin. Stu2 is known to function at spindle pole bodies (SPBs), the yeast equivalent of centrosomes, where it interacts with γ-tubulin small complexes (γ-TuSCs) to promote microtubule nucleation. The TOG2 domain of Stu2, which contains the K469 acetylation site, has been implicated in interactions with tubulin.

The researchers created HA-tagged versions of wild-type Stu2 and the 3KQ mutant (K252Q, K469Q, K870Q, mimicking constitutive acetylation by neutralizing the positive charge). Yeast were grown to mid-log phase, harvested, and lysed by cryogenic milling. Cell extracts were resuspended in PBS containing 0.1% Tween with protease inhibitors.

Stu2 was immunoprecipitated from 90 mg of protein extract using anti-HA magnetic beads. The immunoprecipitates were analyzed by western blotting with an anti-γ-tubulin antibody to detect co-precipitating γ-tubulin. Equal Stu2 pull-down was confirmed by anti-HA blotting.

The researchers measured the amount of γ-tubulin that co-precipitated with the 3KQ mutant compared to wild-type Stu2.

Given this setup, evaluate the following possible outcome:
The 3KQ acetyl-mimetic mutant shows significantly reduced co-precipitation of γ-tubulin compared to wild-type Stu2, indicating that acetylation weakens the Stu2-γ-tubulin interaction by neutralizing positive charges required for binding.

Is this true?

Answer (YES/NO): NO